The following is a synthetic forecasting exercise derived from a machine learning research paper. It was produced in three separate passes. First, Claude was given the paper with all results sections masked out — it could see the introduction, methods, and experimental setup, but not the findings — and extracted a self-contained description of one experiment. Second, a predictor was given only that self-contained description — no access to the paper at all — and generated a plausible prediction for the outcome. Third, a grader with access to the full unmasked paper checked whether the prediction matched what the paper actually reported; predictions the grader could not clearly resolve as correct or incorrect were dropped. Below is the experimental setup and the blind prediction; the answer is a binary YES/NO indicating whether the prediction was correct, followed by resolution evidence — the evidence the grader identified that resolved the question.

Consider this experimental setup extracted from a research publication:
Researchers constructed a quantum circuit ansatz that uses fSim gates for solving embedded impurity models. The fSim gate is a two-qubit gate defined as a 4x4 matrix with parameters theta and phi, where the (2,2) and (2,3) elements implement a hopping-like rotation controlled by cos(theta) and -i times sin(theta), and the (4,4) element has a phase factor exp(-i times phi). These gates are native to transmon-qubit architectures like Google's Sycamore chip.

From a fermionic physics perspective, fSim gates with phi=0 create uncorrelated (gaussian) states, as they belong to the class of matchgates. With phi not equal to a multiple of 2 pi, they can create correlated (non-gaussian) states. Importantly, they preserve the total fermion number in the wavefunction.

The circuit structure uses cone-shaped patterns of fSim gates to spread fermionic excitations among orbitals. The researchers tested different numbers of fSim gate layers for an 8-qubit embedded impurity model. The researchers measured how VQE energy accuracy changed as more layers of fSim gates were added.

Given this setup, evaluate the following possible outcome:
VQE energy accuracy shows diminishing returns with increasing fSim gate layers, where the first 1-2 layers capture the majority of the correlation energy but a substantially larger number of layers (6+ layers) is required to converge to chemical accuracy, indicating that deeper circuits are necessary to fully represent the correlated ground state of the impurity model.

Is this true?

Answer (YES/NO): NO